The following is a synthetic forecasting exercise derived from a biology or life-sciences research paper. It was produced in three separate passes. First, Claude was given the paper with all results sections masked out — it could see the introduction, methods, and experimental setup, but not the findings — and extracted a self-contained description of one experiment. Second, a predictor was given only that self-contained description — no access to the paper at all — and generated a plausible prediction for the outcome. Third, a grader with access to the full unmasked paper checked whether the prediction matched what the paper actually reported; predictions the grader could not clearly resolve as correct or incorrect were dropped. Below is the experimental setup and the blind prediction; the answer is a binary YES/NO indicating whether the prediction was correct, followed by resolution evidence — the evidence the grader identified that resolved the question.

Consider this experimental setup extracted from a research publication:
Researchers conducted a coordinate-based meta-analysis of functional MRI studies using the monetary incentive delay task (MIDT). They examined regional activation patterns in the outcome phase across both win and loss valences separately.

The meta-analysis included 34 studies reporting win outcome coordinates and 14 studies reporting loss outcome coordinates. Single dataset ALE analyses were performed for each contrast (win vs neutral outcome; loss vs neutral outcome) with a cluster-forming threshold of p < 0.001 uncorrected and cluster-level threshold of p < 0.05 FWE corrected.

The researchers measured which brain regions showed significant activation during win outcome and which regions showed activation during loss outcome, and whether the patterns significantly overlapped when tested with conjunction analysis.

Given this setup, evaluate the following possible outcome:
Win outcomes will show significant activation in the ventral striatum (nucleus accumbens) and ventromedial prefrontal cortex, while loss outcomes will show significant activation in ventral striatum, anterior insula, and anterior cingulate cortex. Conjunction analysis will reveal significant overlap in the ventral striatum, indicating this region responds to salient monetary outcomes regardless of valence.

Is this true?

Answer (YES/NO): NO